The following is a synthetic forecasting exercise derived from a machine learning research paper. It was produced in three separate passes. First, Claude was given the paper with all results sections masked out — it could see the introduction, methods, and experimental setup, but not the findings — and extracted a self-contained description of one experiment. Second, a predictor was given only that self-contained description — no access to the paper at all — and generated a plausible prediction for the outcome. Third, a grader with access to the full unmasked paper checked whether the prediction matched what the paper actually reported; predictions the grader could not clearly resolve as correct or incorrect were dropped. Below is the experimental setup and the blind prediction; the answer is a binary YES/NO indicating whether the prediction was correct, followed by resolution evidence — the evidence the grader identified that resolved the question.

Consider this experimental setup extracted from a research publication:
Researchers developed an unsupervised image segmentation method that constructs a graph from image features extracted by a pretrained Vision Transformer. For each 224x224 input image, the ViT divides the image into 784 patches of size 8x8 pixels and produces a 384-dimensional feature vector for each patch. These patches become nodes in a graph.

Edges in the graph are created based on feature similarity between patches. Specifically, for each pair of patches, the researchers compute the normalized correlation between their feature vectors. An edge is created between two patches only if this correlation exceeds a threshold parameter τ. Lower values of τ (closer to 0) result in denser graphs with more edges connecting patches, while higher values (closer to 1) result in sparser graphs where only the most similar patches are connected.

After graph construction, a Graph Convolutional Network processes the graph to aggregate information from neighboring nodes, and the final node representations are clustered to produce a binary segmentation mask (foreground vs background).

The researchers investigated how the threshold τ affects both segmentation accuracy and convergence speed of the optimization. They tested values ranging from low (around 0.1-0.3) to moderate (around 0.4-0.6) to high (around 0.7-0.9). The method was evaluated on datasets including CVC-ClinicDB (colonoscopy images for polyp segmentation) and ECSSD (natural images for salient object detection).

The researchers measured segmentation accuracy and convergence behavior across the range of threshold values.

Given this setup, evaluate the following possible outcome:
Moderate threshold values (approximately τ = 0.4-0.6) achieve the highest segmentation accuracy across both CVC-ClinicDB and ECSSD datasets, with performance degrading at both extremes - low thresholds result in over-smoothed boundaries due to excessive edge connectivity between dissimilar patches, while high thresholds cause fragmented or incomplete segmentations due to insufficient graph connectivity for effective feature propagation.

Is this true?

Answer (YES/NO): NO